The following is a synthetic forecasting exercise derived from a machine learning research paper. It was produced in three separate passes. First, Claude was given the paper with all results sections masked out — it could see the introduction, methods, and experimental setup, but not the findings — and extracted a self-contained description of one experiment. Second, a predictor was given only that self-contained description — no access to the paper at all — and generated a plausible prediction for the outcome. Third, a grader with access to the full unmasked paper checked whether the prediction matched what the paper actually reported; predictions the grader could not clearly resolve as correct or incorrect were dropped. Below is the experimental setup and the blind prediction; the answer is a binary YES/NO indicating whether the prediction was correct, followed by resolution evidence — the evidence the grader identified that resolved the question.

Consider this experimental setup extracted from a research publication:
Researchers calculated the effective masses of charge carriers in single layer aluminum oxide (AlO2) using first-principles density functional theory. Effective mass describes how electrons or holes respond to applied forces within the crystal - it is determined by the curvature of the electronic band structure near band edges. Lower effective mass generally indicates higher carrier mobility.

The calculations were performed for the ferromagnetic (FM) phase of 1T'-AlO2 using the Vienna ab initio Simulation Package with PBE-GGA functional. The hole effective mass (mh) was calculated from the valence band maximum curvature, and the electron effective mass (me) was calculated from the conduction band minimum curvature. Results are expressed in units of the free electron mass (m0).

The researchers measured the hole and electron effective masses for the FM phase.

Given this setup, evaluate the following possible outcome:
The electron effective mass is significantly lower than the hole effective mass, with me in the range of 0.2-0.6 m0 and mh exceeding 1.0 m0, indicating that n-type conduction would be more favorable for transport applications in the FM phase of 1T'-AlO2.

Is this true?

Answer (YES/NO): NO